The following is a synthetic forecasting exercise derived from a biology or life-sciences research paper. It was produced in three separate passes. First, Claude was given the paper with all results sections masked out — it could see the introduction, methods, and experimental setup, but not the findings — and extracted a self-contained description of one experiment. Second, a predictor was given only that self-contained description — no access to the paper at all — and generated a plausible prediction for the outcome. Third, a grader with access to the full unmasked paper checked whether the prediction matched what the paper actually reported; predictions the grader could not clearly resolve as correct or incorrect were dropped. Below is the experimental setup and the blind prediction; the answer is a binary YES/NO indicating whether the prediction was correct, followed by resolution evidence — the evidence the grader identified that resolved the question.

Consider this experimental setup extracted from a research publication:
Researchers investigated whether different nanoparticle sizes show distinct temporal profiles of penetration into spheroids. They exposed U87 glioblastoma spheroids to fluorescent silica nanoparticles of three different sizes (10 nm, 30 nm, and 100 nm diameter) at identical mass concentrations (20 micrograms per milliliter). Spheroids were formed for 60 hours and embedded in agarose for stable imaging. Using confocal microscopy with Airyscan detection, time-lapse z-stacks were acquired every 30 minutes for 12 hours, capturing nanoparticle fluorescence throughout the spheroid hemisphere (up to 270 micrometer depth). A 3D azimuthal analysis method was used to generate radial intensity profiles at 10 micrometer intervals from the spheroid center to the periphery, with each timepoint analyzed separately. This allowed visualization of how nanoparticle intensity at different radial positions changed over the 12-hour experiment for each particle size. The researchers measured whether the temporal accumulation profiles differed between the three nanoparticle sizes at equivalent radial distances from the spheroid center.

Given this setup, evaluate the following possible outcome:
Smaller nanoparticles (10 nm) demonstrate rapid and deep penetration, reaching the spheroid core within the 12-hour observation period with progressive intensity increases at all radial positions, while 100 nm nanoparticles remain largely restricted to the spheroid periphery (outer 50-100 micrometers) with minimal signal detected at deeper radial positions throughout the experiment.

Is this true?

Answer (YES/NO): NO